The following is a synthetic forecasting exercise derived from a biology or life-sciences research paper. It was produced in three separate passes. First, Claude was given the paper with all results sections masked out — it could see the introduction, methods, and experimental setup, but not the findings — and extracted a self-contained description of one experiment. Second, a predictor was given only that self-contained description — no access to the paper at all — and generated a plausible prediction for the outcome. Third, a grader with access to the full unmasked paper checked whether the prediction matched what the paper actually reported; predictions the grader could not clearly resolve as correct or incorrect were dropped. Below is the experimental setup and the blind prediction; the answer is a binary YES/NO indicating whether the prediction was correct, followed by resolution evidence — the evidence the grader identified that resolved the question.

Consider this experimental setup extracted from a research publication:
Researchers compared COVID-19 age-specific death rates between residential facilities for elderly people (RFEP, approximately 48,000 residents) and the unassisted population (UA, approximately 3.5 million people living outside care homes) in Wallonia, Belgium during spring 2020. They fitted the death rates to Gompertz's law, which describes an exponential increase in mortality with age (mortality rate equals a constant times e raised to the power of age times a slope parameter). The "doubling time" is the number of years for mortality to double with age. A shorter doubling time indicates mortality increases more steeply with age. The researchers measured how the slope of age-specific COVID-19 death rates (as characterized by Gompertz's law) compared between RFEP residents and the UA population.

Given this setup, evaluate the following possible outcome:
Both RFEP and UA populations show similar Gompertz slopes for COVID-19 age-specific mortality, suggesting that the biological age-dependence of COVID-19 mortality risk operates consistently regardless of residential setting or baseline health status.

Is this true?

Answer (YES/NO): NO